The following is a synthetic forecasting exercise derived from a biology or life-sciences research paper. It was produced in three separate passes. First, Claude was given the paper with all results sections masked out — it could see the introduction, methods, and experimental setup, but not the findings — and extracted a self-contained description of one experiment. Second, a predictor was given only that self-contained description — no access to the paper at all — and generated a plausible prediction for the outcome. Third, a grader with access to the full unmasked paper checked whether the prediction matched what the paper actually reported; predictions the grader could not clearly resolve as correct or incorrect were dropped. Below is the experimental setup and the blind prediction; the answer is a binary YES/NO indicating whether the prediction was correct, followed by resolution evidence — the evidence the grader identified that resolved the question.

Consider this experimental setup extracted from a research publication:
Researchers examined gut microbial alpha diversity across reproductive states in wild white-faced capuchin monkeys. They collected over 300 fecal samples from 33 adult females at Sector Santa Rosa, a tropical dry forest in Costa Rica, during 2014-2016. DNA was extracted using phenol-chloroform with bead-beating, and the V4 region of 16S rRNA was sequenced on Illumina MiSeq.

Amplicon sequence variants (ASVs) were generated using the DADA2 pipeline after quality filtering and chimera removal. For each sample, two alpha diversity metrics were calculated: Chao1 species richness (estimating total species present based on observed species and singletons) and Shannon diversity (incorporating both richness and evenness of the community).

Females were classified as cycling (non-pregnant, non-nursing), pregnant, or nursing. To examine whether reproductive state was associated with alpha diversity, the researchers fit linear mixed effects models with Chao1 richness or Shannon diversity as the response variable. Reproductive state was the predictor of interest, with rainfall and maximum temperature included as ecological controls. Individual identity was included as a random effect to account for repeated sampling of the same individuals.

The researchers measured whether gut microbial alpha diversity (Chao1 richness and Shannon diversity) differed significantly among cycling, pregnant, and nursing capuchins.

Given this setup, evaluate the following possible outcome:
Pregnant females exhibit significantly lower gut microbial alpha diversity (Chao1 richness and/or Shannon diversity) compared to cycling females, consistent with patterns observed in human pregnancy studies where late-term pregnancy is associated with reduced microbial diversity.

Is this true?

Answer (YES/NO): NO